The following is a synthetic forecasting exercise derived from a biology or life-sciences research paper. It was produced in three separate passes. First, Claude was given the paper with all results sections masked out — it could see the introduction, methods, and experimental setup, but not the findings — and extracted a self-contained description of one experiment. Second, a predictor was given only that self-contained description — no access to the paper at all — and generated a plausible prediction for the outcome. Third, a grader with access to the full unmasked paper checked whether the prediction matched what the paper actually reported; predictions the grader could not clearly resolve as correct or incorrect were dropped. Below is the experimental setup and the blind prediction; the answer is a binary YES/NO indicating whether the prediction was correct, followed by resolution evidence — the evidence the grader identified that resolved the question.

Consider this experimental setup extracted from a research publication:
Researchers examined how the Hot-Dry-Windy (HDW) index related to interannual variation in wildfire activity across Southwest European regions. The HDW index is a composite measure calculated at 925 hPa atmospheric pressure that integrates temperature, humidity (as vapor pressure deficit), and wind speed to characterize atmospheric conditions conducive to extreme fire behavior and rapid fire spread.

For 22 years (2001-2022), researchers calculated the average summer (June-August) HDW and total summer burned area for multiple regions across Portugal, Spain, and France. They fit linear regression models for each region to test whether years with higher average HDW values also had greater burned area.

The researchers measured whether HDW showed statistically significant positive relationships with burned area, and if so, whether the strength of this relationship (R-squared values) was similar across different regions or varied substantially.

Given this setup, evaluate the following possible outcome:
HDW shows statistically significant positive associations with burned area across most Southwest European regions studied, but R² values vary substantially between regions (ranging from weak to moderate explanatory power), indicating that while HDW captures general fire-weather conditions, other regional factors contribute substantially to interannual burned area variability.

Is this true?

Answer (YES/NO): NO